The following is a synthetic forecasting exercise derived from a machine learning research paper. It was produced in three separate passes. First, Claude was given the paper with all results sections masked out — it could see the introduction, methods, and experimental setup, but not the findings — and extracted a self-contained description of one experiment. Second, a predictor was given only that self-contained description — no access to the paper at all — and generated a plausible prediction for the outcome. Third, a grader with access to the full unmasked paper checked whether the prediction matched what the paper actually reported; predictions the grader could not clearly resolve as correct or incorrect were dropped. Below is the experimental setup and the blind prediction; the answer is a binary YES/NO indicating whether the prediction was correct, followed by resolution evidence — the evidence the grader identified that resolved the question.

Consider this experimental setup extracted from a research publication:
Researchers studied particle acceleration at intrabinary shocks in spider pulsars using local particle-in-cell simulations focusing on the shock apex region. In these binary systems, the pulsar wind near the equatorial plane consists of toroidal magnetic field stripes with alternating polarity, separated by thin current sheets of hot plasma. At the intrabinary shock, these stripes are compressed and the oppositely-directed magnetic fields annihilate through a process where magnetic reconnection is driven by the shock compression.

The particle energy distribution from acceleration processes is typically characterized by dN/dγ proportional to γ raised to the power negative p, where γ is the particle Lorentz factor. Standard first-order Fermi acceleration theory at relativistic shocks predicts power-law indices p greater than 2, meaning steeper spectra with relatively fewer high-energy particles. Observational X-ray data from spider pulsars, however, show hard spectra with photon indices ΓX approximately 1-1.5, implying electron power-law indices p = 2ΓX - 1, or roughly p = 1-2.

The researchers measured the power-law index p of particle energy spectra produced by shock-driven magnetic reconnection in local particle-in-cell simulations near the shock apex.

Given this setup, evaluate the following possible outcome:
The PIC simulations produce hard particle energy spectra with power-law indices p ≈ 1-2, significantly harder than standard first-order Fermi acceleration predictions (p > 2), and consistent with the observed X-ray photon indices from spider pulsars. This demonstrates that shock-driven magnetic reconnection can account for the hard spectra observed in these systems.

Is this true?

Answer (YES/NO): YES